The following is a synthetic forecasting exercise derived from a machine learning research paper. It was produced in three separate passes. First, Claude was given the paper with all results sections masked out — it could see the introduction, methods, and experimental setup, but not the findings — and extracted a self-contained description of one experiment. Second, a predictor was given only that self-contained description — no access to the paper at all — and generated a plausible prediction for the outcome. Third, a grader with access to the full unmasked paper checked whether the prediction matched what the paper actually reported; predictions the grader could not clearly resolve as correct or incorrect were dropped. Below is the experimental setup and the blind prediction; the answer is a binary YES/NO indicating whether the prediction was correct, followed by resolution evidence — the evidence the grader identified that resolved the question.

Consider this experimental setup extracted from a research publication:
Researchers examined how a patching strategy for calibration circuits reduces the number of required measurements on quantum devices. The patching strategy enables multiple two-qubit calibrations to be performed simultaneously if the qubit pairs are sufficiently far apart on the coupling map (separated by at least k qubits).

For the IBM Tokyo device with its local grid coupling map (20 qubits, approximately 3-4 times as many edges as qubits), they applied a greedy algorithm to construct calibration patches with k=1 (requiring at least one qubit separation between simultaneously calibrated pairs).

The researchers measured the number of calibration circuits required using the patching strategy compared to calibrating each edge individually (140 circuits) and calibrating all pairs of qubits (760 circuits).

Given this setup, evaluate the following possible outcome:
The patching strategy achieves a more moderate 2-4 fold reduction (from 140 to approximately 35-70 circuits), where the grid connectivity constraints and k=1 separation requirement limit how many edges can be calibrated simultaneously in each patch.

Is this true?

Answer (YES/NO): YES